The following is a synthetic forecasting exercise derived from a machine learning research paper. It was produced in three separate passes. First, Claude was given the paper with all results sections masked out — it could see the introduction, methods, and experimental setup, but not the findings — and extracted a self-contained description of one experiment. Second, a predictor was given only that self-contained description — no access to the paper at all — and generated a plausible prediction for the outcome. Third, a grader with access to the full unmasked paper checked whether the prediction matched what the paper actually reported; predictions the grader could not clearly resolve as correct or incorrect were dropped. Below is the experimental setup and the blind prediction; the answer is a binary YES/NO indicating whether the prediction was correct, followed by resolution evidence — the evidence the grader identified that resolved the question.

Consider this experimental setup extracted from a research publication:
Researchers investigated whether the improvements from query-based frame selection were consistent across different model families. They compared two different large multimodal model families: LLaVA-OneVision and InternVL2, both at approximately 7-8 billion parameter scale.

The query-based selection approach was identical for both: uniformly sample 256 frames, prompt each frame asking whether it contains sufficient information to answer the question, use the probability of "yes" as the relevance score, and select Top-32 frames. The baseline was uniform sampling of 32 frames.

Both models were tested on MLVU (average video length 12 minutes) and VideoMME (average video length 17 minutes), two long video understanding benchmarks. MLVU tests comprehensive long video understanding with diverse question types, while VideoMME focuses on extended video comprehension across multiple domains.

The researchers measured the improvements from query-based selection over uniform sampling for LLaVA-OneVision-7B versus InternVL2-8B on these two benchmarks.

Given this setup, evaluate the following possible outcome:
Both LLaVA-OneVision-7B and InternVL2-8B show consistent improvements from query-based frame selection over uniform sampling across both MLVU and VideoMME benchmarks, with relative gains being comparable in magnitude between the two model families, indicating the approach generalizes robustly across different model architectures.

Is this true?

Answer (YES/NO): YES